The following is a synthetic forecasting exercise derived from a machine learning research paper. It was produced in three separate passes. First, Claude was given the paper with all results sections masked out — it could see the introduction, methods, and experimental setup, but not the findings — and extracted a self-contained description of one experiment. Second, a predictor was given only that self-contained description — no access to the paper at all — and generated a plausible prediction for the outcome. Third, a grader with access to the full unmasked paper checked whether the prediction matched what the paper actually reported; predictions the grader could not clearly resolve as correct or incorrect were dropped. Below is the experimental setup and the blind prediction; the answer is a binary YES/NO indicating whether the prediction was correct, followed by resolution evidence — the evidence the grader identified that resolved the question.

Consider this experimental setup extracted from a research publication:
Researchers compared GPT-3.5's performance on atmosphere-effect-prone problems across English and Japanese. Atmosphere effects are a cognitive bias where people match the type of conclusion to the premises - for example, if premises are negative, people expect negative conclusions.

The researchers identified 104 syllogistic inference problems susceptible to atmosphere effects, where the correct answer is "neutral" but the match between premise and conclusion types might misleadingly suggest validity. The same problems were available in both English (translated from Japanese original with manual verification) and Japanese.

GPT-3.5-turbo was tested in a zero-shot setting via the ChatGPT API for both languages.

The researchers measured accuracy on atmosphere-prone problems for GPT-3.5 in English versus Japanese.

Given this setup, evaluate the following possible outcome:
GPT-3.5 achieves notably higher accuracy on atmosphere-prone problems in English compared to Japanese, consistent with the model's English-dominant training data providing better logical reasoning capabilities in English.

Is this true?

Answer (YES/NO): YES